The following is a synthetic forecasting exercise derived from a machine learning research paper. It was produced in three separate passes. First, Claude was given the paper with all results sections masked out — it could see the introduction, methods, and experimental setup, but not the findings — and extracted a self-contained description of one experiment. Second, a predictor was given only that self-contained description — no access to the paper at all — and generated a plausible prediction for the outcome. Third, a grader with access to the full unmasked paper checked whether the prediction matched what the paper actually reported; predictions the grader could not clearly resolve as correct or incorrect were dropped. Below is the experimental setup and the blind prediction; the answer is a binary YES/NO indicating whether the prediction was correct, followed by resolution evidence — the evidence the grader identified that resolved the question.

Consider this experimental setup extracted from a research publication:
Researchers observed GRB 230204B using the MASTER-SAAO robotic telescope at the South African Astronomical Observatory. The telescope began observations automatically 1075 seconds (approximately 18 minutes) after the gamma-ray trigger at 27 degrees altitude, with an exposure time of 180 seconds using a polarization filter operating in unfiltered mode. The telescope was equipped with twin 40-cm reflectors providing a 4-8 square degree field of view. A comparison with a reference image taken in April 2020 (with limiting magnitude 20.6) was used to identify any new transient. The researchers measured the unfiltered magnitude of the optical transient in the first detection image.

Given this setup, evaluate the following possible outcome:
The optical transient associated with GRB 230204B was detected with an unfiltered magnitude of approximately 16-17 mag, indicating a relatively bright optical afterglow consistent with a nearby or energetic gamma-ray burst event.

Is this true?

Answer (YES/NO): NO